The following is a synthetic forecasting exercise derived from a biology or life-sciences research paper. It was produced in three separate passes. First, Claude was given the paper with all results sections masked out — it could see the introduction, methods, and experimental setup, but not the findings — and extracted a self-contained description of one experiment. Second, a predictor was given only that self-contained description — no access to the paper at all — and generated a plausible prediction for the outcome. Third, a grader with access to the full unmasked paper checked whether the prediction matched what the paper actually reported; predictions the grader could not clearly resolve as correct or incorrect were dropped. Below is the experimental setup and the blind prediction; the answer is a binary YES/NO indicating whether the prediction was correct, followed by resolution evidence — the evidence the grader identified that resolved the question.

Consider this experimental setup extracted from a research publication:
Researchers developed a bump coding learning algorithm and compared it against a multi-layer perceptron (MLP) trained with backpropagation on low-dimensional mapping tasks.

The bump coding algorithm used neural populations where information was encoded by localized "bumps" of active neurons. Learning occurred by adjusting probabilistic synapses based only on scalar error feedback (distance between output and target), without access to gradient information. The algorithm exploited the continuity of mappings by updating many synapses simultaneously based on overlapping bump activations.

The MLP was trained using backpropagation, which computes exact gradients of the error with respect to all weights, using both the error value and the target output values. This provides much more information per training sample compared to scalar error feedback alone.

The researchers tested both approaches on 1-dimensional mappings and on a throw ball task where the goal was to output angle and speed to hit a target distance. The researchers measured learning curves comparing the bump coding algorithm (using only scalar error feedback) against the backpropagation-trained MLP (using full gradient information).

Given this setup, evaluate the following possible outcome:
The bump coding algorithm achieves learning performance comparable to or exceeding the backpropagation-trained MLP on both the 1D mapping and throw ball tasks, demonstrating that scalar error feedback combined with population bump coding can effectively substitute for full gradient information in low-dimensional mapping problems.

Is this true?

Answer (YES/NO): YES